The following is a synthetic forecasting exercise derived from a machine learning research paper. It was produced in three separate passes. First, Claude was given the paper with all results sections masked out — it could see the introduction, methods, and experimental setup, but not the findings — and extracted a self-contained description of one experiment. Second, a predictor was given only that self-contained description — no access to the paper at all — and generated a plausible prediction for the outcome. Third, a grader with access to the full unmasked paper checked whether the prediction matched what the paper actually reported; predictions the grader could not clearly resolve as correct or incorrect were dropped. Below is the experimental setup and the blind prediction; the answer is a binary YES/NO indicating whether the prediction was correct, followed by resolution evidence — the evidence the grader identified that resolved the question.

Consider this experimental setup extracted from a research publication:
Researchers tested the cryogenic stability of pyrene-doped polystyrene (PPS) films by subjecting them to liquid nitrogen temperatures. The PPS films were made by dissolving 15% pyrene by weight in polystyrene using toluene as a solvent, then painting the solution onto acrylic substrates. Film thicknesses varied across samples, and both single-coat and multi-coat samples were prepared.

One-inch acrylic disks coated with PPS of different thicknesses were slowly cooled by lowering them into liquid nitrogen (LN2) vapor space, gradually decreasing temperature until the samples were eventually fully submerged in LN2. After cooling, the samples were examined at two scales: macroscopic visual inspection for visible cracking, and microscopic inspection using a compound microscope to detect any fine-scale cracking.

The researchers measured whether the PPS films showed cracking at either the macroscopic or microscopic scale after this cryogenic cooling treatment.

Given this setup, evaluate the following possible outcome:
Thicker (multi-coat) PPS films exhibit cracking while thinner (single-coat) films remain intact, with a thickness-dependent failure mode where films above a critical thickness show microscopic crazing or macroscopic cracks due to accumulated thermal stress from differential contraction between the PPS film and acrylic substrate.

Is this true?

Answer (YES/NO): NO